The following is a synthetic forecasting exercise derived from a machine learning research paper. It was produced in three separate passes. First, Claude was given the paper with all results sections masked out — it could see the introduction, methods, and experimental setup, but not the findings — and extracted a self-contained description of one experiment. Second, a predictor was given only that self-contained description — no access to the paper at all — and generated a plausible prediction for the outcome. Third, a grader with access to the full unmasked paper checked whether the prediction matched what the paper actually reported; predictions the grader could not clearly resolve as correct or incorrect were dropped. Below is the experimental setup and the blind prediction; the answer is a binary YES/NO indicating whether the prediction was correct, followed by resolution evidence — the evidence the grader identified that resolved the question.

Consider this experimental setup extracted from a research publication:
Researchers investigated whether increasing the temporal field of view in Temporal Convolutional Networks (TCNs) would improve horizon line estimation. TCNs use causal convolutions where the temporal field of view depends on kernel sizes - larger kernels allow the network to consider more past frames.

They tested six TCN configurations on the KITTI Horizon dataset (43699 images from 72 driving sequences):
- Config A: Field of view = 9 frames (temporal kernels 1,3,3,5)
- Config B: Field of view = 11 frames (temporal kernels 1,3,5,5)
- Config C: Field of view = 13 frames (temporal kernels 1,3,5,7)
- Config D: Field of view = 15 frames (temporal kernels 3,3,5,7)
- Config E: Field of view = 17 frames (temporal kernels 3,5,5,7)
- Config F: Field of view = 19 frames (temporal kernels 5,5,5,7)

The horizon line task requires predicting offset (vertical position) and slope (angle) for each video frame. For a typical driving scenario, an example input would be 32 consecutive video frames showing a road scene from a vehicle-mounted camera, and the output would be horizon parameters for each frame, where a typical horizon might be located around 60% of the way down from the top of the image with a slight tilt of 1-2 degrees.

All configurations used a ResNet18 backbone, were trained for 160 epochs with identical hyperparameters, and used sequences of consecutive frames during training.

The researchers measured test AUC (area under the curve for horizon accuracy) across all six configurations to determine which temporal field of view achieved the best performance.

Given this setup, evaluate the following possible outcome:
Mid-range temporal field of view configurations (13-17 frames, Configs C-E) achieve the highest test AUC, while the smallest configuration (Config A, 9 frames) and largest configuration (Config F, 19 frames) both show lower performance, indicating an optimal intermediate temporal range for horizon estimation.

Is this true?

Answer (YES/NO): NO